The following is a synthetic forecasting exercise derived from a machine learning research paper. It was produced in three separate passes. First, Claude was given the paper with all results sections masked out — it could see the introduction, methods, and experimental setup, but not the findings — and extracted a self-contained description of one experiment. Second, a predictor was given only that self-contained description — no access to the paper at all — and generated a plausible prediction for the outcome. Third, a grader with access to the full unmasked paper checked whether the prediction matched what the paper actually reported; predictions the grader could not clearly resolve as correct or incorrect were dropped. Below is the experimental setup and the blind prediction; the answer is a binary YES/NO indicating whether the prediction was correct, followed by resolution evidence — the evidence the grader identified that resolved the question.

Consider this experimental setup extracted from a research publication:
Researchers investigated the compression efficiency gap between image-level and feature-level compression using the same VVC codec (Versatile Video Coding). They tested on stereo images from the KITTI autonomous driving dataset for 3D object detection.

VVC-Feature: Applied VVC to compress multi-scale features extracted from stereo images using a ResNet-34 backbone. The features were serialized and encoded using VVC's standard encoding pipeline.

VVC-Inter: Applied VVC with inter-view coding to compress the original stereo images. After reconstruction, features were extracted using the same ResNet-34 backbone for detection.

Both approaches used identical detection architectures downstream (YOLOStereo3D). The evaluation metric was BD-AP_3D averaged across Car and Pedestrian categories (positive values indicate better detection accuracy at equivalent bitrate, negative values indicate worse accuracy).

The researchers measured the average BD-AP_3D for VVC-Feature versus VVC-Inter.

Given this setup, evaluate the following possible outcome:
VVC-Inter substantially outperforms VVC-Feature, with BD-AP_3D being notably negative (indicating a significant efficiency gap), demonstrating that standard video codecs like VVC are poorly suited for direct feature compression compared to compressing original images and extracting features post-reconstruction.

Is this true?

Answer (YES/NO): YES